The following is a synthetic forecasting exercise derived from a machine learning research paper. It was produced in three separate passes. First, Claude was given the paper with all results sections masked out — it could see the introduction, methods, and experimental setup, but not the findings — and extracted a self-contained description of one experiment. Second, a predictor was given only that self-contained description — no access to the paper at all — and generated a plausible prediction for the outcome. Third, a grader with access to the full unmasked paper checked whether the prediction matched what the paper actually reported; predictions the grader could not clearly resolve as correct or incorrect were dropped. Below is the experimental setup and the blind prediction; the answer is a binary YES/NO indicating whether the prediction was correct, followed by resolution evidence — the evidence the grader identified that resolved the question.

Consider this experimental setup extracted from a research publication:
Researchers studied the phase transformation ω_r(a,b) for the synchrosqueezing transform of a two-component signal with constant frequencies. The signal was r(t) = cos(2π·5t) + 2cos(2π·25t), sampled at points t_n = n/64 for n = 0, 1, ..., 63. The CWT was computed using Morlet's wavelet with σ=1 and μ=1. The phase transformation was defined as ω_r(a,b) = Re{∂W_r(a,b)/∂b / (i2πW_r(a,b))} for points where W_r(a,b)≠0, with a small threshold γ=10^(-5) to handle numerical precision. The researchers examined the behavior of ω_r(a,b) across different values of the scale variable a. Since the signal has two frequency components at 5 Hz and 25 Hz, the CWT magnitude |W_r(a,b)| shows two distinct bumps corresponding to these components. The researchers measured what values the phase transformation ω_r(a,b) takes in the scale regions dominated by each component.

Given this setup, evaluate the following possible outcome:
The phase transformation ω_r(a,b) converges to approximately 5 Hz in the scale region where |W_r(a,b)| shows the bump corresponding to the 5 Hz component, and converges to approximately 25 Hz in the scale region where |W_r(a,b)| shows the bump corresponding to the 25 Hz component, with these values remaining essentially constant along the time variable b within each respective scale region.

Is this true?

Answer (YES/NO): YES